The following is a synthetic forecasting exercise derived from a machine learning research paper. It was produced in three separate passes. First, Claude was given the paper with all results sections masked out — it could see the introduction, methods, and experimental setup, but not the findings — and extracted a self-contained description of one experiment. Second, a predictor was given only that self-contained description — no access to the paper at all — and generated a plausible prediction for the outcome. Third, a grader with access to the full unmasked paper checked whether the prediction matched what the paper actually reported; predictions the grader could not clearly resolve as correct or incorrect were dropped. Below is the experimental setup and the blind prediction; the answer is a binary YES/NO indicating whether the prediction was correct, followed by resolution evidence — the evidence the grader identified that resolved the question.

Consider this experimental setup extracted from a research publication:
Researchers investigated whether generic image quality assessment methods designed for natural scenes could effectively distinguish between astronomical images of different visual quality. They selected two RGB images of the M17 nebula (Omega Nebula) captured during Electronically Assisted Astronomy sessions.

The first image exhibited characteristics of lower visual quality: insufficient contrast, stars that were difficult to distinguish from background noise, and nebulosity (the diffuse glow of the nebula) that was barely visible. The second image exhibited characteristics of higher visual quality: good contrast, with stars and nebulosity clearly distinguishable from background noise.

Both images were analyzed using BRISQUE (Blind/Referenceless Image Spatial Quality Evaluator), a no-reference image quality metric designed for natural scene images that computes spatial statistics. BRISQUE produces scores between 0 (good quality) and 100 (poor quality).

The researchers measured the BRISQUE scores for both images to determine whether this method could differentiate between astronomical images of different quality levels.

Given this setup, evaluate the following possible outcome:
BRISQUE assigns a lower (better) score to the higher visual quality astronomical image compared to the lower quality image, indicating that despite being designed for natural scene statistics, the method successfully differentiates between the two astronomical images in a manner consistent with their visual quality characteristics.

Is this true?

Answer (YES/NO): NO